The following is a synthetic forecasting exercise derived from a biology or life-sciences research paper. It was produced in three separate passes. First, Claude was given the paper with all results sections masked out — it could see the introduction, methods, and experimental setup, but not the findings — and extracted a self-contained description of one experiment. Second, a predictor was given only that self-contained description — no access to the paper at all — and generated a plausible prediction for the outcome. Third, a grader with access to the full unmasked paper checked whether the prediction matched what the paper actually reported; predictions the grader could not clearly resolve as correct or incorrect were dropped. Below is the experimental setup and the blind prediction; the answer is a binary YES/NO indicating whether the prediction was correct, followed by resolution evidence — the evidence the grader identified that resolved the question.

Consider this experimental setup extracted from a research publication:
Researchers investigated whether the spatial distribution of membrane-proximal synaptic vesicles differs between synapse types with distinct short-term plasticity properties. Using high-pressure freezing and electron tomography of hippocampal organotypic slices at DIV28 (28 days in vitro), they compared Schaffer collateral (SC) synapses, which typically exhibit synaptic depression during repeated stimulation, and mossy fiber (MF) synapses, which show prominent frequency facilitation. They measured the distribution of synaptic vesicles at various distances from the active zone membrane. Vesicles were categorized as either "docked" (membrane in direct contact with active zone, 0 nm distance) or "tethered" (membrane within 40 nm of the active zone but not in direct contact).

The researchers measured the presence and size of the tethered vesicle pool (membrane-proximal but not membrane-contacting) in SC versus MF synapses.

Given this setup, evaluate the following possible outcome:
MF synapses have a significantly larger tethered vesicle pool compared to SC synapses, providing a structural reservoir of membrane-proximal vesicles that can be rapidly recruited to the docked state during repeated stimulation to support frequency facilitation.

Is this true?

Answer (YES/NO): YES